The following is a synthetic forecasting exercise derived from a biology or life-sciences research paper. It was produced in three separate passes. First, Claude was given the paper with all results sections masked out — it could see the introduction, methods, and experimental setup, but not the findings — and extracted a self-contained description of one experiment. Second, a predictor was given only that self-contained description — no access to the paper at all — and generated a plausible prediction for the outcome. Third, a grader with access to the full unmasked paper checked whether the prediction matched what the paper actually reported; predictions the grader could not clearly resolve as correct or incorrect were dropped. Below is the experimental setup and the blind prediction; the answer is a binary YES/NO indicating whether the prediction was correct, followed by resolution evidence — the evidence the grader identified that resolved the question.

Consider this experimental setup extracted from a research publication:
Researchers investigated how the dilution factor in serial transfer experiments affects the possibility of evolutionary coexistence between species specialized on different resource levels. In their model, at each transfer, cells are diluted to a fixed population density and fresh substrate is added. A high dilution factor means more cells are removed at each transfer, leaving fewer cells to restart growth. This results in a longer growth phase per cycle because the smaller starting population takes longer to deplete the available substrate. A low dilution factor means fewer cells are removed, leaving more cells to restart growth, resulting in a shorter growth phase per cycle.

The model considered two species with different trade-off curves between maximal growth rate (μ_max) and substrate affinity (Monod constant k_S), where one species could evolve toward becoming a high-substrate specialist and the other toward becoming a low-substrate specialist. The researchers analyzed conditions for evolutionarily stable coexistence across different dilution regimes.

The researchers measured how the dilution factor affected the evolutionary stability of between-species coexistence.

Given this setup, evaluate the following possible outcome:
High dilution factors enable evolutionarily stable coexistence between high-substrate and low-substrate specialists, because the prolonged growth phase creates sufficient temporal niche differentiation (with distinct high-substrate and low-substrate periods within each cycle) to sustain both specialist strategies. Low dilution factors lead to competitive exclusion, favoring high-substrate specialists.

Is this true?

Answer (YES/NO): NO